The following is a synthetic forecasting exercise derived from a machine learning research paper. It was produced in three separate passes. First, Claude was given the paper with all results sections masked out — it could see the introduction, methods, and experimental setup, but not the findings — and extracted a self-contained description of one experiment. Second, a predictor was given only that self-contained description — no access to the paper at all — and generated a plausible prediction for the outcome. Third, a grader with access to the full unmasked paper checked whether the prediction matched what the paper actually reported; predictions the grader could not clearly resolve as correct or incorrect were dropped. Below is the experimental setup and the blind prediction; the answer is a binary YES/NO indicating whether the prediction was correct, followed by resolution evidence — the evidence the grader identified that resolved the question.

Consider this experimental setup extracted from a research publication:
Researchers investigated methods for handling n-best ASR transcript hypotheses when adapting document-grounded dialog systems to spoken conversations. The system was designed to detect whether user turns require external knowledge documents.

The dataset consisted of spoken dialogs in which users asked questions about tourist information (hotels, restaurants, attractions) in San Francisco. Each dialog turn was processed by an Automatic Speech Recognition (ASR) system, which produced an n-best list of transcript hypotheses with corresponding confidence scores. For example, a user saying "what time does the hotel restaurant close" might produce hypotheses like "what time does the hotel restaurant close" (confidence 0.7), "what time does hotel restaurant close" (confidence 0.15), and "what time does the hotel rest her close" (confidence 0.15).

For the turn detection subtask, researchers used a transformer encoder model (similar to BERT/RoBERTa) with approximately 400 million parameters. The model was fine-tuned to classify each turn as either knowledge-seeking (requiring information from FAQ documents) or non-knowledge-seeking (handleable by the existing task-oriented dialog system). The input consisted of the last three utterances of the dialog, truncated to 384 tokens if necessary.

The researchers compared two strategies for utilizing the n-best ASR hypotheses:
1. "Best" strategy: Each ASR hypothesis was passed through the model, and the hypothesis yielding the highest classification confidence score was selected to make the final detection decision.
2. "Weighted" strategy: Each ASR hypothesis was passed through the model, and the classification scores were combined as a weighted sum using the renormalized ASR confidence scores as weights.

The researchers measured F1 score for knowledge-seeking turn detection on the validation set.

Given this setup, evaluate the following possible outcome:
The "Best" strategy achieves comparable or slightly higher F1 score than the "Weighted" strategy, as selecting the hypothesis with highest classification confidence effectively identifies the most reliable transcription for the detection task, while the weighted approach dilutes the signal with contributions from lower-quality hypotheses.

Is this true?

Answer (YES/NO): YES